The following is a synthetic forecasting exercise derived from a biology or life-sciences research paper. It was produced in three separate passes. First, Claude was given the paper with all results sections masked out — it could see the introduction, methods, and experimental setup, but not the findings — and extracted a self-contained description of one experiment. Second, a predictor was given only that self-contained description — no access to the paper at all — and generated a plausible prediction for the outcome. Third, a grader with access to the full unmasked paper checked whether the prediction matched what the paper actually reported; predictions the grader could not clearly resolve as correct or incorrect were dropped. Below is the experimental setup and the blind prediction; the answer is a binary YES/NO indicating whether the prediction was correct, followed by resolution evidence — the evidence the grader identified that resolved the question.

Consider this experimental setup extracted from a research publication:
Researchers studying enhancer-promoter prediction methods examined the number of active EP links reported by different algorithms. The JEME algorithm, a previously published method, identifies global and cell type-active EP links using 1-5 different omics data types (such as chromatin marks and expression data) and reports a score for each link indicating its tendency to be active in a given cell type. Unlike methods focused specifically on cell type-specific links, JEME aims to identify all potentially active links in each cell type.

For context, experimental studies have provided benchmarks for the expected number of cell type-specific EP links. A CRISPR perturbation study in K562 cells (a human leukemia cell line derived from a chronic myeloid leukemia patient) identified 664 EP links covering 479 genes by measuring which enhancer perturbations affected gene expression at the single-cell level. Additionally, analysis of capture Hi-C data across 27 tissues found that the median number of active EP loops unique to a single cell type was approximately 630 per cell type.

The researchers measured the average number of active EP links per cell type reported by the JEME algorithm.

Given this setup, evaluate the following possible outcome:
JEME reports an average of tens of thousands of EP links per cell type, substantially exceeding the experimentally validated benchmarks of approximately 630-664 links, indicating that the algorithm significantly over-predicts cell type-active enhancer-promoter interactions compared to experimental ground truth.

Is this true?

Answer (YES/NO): NO